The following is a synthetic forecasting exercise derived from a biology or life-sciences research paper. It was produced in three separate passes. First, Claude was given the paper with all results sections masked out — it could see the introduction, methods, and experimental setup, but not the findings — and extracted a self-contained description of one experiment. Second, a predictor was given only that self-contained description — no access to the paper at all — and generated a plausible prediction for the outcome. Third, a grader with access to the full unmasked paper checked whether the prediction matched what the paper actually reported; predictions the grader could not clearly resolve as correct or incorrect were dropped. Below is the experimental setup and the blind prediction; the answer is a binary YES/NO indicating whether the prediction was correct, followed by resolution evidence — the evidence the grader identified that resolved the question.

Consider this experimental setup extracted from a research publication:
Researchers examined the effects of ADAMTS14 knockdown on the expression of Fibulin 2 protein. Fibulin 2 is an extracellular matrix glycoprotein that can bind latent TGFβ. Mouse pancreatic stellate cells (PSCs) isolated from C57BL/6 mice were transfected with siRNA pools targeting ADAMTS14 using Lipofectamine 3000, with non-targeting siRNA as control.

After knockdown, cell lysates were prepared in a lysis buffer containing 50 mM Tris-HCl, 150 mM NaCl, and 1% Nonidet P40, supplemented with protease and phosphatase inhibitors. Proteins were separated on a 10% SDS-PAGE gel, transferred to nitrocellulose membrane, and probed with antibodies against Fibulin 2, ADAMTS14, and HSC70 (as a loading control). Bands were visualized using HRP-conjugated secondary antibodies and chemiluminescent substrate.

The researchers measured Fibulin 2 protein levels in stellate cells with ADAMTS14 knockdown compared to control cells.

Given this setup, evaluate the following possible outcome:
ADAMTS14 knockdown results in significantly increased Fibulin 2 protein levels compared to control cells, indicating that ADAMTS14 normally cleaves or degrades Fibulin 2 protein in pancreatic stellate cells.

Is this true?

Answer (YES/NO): YES